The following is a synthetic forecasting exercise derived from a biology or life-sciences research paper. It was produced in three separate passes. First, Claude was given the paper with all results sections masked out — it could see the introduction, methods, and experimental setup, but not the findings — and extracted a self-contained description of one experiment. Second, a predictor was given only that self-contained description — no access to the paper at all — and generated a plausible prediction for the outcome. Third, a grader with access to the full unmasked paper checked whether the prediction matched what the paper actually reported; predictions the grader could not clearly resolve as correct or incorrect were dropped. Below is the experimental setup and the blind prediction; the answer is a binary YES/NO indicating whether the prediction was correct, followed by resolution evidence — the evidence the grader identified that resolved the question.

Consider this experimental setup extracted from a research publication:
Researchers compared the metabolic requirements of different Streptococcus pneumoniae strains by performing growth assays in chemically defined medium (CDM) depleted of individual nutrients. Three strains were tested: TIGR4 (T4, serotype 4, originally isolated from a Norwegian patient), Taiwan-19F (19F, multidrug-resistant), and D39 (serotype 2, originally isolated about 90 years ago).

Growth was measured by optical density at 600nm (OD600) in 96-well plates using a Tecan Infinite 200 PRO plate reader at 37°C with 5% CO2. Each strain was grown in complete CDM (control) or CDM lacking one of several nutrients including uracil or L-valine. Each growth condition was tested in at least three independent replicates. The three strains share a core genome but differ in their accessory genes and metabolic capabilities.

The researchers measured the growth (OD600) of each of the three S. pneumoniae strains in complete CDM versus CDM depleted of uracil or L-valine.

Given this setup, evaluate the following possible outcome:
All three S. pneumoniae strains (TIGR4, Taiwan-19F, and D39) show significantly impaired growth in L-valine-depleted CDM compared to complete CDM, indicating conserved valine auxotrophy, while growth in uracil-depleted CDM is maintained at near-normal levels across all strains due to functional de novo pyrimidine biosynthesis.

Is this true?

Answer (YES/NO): NO